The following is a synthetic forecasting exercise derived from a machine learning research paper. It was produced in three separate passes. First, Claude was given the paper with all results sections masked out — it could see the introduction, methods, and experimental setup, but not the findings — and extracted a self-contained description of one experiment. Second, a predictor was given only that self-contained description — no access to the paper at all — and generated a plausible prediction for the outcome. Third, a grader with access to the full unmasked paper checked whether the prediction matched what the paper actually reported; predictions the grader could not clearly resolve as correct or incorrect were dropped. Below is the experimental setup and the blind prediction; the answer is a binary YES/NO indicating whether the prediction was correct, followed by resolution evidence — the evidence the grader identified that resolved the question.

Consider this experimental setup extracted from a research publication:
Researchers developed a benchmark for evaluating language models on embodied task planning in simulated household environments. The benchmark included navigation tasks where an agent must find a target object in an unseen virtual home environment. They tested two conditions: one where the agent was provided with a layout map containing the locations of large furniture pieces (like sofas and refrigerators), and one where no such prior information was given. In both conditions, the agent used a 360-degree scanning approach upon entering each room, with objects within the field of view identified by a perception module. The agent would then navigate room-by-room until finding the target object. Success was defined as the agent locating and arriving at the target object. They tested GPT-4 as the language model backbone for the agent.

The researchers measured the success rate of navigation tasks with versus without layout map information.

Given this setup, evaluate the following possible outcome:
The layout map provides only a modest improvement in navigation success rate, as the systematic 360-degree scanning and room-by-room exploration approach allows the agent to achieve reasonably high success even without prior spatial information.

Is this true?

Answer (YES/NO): NO